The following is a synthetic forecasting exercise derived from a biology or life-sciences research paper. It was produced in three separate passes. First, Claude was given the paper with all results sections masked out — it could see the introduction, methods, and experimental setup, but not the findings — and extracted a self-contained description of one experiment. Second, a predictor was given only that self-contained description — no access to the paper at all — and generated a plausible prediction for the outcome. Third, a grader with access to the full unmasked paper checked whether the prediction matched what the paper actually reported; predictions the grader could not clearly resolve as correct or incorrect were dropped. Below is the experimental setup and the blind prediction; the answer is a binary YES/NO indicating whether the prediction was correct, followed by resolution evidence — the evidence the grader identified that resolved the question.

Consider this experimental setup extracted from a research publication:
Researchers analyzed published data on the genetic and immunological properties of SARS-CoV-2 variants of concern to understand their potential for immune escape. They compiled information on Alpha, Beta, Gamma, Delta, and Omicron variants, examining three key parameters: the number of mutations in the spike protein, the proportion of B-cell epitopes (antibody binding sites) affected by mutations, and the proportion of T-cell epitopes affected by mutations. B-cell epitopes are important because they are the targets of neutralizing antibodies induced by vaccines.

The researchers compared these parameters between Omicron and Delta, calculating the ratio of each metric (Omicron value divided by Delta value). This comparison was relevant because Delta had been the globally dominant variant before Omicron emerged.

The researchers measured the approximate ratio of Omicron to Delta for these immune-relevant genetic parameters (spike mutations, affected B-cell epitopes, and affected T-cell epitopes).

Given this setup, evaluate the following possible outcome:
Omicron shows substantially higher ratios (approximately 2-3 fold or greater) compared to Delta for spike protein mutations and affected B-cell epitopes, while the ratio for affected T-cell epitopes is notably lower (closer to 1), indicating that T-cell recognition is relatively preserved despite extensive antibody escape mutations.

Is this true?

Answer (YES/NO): NO